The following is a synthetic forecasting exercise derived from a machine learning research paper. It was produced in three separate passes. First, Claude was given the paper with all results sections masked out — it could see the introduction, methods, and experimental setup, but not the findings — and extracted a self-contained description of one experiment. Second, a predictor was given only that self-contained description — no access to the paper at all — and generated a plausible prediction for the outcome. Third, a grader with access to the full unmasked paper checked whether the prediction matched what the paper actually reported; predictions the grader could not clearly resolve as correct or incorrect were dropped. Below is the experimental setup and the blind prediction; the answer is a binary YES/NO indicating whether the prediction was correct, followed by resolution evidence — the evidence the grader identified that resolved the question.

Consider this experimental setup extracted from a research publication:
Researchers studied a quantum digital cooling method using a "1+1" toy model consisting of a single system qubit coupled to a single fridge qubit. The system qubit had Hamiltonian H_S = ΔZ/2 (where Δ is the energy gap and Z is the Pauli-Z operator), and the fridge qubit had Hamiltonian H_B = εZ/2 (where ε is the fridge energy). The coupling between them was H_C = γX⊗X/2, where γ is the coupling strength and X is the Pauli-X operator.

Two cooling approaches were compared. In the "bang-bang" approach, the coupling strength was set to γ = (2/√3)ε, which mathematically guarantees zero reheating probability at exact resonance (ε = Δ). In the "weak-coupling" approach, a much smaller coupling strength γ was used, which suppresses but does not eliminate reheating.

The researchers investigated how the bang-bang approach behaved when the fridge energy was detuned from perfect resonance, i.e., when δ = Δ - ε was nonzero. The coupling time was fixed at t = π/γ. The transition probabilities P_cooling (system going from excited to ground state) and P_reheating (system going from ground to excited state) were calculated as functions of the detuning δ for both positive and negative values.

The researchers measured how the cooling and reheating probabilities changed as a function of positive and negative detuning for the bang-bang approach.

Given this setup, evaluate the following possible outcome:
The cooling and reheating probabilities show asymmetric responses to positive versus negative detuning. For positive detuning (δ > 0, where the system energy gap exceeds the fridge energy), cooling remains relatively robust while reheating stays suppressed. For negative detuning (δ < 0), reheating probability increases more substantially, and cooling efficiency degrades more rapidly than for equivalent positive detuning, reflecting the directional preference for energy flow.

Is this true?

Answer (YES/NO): NO